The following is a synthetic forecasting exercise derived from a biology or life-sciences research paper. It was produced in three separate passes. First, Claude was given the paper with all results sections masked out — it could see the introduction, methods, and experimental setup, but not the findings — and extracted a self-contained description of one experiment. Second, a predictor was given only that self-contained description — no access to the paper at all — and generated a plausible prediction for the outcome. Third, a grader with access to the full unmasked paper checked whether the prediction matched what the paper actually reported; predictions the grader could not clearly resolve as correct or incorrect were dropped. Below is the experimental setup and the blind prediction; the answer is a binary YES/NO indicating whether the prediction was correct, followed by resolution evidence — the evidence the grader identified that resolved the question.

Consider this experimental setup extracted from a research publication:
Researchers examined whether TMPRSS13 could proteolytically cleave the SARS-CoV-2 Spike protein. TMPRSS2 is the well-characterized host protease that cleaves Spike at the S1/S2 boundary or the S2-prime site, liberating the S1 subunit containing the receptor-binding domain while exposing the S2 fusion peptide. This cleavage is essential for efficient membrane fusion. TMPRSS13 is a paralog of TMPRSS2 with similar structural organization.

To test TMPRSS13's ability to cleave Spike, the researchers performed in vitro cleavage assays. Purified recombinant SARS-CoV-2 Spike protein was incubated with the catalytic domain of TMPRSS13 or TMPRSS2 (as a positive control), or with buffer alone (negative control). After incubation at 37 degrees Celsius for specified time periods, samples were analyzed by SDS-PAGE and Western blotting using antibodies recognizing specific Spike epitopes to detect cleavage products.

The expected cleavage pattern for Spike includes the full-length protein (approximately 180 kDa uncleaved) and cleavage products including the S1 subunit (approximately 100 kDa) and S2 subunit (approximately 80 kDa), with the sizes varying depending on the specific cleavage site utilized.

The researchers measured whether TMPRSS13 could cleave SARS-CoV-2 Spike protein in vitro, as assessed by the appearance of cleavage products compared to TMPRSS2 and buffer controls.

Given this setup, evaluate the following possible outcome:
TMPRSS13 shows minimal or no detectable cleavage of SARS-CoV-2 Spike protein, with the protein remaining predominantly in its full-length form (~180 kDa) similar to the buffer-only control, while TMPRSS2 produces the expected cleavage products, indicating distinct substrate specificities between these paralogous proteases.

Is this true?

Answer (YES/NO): NO